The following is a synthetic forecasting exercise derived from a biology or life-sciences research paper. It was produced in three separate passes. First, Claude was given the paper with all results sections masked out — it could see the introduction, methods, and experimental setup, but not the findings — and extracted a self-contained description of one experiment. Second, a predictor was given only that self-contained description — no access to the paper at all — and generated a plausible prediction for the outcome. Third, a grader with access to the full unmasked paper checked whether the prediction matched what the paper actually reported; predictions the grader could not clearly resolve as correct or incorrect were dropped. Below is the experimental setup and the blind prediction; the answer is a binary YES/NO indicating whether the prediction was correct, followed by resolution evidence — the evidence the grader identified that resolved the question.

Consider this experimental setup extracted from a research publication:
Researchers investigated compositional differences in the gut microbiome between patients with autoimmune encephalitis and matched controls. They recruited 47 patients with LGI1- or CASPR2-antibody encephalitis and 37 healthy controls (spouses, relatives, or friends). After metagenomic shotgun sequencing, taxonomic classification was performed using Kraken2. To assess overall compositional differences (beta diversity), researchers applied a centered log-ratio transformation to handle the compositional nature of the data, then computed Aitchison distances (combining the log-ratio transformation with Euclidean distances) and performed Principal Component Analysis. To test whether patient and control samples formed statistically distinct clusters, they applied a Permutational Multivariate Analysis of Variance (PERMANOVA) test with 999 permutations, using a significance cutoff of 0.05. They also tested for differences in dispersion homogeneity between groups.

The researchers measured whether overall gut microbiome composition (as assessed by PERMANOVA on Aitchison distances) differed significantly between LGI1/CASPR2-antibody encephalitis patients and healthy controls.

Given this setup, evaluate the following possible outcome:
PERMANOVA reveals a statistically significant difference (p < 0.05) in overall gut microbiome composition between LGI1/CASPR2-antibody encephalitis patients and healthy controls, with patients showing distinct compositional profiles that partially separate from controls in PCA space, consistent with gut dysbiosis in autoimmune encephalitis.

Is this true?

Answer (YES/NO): NO